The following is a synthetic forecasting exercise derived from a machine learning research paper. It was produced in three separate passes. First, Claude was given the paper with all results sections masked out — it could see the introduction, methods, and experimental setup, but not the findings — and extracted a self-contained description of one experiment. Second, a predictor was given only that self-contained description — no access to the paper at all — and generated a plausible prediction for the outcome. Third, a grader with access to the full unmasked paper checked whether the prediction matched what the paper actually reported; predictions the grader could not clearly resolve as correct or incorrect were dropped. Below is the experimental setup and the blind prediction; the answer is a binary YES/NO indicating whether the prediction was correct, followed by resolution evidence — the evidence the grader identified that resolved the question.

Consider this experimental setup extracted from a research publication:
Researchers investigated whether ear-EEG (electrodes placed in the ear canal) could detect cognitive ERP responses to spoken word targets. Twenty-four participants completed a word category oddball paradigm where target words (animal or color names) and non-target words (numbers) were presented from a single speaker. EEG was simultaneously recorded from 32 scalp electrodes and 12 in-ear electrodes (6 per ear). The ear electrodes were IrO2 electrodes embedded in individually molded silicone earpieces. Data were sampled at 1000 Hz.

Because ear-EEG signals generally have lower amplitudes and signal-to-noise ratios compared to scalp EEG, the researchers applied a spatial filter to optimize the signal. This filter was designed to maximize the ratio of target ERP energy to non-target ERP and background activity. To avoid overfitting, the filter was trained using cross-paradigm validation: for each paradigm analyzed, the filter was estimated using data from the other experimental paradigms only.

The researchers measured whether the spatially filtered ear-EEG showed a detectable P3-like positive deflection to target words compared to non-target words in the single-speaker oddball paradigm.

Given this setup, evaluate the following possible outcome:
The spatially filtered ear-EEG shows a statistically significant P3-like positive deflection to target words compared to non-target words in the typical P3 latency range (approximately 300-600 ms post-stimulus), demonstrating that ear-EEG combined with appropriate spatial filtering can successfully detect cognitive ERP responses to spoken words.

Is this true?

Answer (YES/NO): NO